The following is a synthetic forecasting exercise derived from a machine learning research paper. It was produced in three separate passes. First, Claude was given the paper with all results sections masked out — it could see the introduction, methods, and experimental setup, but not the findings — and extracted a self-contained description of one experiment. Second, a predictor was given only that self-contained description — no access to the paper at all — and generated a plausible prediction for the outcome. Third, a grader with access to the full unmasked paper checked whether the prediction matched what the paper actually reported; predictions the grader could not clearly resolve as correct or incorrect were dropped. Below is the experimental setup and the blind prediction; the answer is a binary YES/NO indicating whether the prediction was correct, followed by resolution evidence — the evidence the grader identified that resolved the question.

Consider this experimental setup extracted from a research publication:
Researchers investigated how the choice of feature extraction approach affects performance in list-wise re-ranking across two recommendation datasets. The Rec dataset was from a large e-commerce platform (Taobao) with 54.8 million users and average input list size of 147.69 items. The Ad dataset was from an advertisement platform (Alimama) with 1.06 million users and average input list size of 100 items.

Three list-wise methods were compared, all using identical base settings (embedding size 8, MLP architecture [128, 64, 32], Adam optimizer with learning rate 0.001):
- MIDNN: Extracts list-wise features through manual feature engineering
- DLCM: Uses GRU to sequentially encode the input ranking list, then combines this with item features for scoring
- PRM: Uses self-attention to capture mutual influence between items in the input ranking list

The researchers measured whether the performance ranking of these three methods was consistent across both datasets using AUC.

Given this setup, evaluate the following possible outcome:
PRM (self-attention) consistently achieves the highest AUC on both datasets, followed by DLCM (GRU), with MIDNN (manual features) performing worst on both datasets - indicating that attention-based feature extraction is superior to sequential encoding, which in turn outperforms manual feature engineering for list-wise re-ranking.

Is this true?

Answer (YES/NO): NO